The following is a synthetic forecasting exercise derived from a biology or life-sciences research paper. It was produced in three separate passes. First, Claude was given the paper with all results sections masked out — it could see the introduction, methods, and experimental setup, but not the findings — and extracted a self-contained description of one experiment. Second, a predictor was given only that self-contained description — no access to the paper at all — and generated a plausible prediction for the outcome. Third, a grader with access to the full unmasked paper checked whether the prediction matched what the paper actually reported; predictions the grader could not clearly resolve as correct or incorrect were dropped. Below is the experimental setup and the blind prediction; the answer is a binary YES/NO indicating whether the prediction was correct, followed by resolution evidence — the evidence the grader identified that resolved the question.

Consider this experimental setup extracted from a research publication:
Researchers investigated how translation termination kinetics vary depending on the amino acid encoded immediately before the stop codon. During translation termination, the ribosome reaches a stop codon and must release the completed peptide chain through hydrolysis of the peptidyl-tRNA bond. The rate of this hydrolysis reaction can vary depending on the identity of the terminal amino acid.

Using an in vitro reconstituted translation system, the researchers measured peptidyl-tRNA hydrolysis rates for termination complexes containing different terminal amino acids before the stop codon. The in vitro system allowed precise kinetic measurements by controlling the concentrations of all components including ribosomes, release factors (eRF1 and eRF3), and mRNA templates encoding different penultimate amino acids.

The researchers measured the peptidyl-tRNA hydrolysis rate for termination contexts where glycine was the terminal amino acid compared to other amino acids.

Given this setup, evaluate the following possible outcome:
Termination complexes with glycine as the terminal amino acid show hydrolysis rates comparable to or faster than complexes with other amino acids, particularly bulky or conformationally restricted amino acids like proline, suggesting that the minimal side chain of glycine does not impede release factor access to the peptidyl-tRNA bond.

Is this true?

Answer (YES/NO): NO